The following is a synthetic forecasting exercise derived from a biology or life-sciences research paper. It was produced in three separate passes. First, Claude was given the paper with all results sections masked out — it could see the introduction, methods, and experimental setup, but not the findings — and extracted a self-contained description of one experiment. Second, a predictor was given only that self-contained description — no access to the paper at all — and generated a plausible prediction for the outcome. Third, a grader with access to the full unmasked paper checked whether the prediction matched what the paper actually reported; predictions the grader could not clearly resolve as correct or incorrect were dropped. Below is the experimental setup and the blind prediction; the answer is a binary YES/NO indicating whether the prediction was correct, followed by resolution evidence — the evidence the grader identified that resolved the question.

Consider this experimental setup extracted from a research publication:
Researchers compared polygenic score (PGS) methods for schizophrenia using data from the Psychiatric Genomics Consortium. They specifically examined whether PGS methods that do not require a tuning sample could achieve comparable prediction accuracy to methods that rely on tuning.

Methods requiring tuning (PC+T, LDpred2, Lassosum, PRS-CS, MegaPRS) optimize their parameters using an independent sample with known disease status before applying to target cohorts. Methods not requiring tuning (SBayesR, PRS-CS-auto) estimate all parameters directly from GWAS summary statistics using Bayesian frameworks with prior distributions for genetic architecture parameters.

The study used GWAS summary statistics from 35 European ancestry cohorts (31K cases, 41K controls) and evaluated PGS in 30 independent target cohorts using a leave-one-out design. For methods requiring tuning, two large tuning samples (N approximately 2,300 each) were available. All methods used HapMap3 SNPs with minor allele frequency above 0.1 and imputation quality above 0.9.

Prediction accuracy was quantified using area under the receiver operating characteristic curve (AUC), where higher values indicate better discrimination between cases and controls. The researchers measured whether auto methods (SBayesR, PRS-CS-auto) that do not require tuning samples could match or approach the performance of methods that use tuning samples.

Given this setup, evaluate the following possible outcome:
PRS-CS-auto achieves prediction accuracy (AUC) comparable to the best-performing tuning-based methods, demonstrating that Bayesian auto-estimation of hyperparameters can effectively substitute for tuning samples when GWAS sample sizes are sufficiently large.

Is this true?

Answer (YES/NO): NO